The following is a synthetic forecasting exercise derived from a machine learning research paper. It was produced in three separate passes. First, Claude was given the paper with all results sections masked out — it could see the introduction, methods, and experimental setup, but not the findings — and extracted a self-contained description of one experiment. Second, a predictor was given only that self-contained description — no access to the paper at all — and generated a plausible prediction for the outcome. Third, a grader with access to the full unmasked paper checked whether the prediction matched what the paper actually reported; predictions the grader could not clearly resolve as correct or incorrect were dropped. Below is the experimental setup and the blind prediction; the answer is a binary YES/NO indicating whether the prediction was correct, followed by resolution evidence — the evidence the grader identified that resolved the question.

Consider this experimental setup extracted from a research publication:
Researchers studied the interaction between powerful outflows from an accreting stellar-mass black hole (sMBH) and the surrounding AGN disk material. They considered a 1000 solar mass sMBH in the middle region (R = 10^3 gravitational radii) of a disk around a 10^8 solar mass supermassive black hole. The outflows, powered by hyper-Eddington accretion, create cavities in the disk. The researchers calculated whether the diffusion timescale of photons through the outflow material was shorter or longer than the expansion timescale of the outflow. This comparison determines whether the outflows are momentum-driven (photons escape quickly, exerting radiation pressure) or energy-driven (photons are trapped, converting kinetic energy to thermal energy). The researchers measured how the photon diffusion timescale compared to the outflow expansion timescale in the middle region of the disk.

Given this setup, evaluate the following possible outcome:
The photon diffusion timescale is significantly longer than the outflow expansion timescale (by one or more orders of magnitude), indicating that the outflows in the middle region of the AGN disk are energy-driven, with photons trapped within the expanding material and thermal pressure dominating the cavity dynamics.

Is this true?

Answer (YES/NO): YES